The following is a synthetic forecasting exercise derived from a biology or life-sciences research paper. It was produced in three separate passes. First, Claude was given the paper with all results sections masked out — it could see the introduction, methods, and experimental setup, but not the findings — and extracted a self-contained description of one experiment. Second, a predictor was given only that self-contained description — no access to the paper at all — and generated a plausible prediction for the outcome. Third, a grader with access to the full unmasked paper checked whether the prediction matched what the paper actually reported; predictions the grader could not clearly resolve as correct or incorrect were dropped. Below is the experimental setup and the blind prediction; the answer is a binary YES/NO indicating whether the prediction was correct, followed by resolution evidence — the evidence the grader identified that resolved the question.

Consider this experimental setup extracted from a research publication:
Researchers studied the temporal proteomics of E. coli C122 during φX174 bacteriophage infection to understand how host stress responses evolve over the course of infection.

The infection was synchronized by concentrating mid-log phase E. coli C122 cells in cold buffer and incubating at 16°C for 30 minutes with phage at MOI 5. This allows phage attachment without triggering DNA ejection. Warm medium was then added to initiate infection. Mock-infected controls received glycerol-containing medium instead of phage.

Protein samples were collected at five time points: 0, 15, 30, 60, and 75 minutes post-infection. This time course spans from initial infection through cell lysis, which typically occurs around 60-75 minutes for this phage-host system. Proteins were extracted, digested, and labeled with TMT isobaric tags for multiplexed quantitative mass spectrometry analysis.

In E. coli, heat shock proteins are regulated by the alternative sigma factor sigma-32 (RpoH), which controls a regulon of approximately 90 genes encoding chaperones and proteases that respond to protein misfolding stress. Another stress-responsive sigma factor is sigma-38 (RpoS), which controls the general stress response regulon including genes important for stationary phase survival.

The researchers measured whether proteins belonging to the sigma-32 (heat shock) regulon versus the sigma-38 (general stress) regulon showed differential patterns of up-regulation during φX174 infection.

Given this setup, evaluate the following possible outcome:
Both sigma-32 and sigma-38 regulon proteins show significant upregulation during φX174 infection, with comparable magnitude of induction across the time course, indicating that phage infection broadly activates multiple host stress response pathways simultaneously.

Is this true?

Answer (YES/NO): NO